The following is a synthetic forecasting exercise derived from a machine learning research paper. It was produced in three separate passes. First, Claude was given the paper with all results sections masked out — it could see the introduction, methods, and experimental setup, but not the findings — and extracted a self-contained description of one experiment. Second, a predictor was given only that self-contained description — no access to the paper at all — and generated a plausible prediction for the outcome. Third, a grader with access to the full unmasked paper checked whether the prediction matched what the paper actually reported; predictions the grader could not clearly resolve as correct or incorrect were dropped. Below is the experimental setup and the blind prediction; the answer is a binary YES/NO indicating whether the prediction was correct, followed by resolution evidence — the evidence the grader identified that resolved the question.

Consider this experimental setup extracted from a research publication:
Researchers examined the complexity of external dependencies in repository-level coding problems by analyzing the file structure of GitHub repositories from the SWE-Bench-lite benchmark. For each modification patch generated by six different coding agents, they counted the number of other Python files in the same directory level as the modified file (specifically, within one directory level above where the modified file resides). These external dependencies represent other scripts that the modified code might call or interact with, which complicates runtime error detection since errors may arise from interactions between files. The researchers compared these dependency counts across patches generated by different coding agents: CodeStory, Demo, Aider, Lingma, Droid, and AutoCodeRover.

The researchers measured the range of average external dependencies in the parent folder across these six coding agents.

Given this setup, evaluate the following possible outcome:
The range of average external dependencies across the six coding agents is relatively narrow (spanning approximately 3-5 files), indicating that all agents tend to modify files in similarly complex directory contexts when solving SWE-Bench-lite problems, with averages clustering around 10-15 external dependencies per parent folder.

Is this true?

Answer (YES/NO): NO